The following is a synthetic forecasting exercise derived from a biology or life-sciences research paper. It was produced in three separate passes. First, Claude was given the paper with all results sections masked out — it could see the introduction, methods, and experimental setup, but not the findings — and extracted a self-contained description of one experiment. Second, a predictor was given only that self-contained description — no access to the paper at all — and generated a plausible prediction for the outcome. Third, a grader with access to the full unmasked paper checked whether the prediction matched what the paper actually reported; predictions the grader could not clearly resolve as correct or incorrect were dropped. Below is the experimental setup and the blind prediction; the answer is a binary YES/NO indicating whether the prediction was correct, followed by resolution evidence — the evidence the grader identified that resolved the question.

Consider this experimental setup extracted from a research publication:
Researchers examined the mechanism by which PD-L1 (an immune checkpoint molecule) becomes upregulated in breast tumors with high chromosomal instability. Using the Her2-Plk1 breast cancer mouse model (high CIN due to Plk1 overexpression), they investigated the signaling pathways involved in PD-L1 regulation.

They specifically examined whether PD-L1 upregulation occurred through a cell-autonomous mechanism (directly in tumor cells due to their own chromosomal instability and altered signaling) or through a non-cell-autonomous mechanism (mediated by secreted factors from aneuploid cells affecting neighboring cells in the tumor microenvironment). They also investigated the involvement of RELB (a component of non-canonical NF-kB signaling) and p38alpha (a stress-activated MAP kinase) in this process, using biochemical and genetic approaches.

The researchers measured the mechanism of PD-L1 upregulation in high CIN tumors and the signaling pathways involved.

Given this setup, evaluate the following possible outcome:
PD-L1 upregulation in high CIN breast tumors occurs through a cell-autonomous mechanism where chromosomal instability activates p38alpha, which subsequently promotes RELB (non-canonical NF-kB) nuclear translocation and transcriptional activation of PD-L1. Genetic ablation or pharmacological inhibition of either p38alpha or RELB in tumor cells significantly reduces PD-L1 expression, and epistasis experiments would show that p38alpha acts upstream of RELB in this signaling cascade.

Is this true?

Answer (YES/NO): NO